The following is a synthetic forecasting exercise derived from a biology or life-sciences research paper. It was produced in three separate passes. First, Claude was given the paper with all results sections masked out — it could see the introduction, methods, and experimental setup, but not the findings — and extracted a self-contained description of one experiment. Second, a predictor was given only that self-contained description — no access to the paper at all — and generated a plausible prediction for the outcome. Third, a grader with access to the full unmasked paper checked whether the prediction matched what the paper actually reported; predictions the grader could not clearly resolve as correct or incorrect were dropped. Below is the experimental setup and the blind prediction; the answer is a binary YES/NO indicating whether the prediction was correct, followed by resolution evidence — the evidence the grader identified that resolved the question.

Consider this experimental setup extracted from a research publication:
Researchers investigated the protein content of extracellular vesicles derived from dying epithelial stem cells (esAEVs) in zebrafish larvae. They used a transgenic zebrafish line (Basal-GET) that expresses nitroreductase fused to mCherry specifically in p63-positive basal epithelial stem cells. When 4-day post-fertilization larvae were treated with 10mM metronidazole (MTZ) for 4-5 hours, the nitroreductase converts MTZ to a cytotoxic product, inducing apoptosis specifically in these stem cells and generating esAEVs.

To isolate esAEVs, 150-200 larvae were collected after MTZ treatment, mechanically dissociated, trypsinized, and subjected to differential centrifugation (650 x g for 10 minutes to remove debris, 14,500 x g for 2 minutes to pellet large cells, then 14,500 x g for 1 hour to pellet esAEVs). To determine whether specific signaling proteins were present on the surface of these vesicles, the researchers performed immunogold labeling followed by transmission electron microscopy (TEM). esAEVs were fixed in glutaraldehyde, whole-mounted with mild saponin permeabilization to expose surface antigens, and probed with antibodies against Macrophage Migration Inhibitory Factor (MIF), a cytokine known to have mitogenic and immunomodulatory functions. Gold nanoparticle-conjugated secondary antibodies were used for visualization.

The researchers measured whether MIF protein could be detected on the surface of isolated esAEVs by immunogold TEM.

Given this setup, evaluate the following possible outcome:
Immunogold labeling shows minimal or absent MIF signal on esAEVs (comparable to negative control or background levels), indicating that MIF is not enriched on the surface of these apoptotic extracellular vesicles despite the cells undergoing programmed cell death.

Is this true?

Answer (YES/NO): NO